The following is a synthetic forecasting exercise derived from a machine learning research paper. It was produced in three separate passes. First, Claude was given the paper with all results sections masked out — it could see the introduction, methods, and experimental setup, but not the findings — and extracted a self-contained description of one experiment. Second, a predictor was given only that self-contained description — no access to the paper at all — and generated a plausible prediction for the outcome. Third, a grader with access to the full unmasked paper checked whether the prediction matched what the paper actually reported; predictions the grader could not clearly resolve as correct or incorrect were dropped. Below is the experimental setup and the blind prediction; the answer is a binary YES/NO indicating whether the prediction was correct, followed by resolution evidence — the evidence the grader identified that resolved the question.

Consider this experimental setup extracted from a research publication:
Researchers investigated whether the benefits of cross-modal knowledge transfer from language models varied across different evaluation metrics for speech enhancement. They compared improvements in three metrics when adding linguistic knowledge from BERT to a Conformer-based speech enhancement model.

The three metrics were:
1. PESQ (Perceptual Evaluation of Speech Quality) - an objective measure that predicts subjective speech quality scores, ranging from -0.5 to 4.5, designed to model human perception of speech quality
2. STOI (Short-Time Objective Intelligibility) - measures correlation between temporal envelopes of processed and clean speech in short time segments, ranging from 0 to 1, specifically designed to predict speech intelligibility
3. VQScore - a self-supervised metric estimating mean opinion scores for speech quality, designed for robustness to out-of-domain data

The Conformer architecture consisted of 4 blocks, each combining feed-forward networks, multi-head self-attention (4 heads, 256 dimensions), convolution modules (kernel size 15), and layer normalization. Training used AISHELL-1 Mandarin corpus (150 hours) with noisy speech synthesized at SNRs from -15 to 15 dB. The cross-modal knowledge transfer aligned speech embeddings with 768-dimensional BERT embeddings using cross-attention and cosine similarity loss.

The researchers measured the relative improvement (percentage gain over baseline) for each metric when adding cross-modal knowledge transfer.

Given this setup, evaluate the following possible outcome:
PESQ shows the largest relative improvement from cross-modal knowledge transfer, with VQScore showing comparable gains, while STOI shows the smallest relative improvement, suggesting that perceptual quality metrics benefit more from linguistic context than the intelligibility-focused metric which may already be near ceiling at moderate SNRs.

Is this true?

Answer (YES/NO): NO